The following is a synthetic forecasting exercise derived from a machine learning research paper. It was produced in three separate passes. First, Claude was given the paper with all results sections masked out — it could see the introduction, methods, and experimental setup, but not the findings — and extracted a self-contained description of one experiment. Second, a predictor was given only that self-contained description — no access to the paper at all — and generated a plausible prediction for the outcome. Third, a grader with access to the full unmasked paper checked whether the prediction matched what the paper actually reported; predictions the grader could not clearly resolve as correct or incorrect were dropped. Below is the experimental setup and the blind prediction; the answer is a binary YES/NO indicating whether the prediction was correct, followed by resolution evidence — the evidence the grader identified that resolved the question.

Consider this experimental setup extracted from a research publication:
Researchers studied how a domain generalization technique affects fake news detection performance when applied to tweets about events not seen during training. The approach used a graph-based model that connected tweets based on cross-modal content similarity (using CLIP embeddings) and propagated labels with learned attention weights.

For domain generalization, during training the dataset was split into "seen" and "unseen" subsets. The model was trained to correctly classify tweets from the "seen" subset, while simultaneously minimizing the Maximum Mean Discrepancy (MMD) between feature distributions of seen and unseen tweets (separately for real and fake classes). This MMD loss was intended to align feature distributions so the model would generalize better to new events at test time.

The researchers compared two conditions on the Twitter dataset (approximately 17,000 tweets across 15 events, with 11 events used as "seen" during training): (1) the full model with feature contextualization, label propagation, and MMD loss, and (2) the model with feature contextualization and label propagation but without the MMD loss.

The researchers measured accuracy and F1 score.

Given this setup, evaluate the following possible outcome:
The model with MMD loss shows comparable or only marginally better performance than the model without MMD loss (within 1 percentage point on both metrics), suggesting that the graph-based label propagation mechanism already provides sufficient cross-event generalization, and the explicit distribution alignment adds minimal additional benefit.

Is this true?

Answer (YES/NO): NO